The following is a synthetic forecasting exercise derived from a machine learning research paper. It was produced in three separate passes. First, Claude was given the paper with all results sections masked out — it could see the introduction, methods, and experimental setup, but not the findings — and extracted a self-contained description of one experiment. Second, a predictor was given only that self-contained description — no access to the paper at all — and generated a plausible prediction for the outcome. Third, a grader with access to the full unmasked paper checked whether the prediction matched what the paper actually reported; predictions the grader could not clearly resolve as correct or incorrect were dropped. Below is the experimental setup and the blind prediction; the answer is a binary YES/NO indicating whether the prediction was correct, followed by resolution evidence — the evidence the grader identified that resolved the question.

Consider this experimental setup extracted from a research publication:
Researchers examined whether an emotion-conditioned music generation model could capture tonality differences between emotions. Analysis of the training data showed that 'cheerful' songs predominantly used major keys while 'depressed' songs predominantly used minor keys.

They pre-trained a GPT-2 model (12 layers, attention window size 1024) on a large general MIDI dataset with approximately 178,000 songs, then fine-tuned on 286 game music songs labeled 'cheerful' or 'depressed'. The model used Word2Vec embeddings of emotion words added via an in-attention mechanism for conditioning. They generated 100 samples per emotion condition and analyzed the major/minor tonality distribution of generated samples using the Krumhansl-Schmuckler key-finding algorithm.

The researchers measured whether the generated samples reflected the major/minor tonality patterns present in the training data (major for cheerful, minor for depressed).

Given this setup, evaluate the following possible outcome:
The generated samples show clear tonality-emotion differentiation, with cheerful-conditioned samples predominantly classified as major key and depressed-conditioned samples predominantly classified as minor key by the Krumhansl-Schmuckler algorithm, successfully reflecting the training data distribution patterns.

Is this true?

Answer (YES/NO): NO